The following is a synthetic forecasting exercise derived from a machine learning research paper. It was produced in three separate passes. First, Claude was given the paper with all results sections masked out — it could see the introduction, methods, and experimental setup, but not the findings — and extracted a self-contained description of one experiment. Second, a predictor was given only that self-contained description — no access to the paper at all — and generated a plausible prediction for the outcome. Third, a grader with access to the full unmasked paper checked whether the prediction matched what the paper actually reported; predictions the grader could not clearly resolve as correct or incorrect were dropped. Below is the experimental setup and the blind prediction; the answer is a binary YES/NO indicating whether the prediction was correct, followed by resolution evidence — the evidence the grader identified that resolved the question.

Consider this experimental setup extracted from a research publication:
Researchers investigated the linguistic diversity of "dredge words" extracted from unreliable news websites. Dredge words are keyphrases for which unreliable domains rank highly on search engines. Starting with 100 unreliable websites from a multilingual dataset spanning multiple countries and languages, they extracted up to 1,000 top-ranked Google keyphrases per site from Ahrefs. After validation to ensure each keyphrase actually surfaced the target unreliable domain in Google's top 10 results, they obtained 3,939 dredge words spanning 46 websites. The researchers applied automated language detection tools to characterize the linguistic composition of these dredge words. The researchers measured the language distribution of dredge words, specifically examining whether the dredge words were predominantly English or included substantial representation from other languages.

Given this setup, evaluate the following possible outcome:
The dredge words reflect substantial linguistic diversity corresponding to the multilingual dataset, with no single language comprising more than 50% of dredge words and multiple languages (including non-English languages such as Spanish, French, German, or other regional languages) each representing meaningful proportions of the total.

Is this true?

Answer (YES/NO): NO